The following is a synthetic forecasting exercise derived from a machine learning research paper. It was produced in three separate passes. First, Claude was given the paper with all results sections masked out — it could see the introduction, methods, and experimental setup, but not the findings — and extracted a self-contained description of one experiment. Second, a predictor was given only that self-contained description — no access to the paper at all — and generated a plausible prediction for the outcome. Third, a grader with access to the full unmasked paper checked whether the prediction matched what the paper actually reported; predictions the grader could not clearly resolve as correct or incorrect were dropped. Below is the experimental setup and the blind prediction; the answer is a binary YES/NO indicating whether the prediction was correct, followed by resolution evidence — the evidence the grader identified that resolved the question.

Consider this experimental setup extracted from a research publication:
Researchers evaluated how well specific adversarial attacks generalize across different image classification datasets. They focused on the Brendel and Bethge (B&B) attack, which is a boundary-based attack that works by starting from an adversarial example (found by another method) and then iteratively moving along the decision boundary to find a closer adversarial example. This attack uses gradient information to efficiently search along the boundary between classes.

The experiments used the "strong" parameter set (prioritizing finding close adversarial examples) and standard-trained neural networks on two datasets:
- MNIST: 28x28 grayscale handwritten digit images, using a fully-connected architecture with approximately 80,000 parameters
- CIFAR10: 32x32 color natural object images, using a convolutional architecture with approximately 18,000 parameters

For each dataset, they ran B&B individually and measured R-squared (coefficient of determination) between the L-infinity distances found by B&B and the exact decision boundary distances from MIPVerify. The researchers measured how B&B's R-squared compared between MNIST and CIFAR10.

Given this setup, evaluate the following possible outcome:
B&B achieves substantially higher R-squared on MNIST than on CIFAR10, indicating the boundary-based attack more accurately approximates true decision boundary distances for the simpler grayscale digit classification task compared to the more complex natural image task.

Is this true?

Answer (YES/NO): YES